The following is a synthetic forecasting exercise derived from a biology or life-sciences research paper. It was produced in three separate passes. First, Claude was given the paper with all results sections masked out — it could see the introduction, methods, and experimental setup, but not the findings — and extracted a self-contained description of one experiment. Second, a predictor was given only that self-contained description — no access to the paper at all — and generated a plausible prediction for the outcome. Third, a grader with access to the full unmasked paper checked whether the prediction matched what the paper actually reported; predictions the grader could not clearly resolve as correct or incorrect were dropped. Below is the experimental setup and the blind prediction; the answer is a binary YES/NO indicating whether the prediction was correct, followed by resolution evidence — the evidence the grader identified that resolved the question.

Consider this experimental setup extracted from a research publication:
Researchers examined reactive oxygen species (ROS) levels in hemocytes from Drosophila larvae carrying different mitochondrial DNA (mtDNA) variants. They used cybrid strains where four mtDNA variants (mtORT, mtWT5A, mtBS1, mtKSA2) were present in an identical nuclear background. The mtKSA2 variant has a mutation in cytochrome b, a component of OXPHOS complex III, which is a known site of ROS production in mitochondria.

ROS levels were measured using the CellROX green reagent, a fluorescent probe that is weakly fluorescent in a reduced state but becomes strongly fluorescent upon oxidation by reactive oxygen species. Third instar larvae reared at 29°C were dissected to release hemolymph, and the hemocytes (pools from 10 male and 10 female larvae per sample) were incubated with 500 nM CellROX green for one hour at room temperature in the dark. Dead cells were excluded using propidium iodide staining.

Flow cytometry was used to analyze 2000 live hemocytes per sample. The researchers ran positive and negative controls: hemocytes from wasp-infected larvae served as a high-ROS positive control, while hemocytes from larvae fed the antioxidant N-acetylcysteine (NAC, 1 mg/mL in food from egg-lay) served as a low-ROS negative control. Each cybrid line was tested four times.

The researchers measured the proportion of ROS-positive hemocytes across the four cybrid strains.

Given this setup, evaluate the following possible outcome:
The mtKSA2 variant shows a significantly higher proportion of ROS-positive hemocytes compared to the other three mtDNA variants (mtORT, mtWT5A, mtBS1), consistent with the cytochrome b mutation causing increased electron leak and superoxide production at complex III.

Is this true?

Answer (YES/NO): YES